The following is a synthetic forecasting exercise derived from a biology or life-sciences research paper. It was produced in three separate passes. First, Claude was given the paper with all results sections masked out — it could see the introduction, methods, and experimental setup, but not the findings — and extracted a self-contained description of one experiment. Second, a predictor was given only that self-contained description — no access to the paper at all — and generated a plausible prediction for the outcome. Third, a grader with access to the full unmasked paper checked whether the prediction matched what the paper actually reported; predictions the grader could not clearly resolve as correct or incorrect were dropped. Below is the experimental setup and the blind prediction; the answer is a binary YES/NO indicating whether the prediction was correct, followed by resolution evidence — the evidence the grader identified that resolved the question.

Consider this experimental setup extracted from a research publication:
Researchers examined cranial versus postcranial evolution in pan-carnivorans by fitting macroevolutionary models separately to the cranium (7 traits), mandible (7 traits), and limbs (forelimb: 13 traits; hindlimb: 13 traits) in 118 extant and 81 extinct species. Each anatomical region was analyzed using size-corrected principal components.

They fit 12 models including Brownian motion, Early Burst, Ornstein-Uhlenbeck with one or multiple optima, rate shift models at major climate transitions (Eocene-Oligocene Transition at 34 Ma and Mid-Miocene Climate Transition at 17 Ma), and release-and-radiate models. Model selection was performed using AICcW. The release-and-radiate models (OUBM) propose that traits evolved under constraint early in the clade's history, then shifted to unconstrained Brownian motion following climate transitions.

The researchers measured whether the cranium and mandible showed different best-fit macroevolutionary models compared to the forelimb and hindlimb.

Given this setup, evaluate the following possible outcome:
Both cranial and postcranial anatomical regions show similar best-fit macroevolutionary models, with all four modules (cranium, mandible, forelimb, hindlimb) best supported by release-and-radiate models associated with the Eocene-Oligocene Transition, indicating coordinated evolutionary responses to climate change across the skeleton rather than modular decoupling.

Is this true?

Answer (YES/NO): NO